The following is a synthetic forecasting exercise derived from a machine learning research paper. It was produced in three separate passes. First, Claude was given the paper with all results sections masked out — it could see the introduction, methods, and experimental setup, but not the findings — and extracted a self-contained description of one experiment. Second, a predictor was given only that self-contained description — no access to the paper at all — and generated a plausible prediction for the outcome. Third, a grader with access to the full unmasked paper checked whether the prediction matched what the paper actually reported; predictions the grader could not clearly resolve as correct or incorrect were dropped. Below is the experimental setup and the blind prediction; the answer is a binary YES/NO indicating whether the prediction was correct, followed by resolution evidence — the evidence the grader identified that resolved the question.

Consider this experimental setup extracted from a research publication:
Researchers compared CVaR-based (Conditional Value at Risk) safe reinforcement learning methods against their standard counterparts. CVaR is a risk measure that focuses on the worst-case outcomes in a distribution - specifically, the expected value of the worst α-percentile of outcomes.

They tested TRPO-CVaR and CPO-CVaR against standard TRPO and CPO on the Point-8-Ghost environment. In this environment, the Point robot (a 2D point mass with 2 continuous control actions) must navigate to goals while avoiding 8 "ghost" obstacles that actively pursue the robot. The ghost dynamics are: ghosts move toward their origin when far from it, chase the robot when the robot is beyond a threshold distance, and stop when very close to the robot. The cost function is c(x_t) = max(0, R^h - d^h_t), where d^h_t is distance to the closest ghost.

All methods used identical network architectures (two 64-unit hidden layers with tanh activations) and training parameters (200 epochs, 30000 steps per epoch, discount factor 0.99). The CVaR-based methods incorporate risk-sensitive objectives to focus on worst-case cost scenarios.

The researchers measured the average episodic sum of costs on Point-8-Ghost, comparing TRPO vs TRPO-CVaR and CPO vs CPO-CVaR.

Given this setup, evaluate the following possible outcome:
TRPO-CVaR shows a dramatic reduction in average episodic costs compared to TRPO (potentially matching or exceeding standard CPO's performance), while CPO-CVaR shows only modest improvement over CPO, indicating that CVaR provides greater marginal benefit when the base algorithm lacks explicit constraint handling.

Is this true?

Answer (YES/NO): NO